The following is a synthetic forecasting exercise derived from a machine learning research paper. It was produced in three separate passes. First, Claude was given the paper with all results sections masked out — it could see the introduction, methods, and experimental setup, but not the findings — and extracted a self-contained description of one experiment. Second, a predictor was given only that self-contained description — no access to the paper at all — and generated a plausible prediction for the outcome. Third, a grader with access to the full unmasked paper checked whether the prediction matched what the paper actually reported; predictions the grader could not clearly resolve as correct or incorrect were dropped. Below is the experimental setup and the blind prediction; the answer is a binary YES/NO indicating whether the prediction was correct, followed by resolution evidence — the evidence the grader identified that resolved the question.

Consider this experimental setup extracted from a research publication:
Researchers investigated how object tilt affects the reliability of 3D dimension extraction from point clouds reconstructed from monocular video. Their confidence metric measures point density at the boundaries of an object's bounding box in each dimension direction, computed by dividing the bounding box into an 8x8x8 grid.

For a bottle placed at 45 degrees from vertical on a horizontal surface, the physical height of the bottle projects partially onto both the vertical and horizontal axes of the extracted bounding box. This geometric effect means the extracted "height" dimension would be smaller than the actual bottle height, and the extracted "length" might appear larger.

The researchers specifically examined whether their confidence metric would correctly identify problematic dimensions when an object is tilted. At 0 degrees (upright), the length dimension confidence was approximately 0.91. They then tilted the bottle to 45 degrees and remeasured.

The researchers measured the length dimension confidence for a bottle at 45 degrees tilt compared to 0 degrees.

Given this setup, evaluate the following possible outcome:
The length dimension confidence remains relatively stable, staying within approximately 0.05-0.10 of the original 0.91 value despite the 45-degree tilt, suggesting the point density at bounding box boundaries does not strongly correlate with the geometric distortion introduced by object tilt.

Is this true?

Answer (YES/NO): NO